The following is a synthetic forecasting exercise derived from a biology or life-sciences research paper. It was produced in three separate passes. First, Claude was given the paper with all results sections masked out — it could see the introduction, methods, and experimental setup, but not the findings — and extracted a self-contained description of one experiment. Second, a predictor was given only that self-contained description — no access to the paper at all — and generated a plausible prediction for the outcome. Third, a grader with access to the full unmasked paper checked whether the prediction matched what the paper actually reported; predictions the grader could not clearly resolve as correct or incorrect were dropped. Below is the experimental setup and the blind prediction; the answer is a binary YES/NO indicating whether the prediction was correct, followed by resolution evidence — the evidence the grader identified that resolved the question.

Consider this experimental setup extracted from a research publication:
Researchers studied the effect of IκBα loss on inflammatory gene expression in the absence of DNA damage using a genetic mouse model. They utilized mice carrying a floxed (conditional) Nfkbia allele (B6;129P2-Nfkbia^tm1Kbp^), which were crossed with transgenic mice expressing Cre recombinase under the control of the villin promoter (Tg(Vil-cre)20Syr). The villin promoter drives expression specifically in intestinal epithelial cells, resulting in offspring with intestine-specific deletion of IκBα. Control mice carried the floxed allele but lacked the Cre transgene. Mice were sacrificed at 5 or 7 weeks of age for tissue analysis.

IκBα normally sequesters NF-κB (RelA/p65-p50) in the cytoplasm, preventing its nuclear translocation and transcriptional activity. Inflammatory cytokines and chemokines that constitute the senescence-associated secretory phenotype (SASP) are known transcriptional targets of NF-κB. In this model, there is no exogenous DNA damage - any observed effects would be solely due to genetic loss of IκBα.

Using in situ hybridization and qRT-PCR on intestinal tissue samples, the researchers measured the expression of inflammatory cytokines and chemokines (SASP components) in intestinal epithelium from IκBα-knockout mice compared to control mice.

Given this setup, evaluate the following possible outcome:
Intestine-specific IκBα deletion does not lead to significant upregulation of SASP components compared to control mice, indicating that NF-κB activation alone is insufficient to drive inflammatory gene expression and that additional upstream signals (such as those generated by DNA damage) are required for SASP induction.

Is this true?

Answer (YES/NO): NO